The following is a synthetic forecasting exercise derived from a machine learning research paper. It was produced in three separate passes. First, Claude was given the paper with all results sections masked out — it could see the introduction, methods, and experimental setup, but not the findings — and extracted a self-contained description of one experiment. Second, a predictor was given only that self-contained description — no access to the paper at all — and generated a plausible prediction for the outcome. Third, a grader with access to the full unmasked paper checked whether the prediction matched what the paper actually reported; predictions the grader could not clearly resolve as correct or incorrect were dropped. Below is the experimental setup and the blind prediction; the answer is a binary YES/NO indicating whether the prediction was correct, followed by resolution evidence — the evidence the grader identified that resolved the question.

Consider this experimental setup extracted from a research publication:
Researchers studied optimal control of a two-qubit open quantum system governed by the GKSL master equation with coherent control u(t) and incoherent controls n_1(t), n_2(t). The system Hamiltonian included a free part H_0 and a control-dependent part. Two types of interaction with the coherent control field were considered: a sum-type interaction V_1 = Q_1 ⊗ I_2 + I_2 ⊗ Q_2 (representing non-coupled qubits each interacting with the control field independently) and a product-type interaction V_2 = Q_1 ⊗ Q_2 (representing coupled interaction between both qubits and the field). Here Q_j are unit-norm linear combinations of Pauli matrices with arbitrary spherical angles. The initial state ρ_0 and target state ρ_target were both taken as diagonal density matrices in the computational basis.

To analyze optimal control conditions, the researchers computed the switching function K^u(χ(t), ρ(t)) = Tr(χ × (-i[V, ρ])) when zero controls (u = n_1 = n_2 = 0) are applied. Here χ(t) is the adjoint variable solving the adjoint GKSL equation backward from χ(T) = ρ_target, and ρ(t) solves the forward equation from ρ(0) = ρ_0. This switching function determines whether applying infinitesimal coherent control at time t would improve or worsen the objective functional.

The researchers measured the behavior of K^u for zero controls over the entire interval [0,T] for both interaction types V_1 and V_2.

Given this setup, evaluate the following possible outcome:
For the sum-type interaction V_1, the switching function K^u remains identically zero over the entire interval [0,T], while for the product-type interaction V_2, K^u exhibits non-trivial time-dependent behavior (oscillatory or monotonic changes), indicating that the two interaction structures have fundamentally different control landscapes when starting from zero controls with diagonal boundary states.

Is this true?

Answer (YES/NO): NO